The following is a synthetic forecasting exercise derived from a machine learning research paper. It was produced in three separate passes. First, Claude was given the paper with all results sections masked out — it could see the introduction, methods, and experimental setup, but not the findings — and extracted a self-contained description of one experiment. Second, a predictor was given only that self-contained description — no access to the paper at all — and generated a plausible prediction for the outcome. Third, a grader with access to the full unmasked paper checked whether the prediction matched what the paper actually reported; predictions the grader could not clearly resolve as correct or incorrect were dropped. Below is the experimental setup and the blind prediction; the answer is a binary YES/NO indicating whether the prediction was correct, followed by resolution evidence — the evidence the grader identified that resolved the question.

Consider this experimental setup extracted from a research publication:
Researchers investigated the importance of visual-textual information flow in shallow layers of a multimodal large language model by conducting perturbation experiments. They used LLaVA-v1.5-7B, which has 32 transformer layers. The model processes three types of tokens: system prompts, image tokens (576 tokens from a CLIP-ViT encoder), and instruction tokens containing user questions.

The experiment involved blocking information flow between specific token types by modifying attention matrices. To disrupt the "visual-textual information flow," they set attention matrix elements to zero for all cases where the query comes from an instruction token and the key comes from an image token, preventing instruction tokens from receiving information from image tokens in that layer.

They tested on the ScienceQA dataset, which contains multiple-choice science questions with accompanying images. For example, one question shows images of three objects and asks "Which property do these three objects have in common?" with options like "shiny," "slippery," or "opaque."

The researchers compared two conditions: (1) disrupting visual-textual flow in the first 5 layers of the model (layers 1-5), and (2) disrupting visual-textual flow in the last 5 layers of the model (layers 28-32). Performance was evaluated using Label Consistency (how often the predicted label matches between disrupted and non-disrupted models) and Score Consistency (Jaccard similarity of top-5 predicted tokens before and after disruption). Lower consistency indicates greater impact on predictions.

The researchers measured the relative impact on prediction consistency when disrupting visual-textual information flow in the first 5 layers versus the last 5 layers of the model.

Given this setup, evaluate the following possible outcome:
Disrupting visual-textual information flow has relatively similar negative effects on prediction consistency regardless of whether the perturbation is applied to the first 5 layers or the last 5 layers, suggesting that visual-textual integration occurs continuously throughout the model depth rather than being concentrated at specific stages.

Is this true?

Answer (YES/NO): NO